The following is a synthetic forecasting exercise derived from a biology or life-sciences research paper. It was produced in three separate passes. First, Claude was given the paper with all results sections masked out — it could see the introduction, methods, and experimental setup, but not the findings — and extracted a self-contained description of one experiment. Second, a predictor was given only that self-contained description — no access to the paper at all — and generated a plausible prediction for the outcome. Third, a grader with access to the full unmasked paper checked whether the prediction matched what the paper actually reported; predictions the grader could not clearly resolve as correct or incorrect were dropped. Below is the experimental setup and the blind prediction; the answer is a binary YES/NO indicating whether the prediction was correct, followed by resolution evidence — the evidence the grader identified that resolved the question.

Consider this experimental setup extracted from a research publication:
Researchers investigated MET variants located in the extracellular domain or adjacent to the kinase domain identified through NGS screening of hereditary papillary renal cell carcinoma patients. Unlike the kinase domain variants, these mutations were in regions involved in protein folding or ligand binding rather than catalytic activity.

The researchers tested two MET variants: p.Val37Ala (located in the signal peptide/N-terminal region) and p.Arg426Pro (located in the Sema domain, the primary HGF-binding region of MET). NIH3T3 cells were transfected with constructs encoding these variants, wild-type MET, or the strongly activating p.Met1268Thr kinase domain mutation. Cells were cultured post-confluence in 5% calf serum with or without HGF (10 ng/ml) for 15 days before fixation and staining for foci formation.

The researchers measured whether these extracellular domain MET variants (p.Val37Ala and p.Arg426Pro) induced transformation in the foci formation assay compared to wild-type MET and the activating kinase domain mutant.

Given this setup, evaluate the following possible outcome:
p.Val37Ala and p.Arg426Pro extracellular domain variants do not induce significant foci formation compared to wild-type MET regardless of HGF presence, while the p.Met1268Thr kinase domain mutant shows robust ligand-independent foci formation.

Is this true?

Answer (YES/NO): YES